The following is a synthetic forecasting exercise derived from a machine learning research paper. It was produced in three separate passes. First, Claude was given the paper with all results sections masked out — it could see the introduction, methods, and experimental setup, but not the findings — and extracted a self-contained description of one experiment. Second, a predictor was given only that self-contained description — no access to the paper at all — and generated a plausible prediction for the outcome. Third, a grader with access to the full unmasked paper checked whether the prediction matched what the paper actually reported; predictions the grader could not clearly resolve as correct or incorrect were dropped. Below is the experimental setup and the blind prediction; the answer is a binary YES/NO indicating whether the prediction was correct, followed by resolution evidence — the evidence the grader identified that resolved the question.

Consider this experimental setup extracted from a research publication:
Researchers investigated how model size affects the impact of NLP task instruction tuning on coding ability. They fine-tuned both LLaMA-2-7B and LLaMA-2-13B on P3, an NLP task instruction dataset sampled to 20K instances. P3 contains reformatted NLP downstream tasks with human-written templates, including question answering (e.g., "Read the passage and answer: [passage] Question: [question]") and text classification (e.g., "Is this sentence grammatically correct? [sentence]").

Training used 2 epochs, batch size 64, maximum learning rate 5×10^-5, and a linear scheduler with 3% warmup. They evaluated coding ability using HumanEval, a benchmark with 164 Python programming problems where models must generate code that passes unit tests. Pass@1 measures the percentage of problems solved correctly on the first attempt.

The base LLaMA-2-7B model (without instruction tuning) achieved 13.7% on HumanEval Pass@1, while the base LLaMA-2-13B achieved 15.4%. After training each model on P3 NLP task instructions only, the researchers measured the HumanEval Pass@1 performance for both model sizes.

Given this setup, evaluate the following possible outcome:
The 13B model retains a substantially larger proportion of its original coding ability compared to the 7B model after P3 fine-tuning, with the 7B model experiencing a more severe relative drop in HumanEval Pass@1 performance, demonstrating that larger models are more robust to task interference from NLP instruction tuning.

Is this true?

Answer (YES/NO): NO